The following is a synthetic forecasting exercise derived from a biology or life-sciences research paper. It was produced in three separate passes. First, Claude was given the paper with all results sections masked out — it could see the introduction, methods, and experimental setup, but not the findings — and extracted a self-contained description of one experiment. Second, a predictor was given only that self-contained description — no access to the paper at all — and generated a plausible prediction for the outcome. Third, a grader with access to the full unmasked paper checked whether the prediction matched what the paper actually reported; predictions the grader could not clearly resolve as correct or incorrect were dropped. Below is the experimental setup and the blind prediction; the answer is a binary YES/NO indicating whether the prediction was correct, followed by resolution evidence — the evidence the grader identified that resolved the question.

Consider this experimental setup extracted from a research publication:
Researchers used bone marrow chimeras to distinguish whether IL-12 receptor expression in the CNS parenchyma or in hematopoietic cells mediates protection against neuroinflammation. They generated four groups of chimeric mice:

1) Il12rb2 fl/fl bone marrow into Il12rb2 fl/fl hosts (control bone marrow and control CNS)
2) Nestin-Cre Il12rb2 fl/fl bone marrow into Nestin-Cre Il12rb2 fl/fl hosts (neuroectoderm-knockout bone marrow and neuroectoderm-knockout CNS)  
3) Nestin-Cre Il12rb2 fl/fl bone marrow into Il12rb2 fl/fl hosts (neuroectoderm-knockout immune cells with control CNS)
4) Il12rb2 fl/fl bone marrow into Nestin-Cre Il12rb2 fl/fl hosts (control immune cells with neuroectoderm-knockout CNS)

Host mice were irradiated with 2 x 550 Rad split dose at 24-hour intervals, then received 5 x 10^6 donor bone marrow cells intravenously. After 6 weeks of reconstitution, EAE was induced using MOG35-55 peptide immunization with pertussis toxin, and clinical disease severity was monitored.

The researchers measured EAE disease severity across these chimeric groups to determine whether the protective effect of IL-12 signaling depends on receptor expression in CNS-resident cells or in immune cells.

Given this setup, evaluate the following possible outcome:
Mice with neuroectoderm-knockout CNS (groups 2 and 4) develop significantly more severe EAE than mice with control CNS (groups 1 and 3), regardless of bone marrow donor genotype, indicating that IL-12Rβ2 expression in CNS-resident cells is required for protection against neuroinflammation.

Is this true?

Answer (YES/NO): YES